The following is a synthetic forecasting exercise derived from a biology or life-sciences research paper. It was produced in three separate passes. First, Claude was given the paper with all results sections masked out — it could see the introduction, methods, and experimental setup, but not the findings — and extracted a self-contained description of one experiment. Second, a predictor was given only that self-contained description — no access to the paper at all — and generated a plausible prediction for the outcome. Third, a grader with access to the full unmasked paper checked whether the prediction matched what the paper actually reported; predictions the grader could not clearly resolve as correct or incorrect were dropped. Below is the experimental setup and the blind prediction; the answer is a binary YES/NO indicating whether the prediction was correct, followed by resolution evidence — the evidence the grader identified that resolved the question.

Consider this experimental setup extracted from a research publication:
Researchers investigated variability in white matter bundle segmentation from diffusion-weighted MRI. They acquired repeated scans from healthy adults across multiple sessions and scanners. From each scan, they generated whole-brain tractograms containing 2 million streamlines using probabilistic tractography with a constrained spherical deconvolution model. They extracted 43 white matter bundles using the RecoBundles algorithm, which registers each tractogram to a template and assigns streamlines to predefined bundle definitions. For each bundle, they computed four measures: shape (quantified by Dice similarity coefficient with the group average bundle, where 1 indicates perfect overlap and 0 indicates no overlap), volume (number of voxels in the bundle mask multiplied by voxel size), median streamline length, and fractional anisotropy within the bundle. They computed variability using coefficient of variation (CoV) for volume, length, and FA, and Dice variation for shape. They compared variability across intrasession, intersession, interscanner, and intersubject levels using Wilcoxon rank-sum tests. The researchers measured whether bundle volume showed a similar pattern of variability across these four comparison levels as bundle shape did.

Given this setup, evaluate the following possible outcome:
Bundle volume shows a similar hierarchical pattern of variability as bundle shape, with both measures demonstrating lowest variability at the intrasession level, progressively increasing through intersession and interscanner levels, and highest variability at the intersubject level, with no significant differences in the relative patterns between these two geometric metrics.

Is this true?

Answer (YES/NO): YES